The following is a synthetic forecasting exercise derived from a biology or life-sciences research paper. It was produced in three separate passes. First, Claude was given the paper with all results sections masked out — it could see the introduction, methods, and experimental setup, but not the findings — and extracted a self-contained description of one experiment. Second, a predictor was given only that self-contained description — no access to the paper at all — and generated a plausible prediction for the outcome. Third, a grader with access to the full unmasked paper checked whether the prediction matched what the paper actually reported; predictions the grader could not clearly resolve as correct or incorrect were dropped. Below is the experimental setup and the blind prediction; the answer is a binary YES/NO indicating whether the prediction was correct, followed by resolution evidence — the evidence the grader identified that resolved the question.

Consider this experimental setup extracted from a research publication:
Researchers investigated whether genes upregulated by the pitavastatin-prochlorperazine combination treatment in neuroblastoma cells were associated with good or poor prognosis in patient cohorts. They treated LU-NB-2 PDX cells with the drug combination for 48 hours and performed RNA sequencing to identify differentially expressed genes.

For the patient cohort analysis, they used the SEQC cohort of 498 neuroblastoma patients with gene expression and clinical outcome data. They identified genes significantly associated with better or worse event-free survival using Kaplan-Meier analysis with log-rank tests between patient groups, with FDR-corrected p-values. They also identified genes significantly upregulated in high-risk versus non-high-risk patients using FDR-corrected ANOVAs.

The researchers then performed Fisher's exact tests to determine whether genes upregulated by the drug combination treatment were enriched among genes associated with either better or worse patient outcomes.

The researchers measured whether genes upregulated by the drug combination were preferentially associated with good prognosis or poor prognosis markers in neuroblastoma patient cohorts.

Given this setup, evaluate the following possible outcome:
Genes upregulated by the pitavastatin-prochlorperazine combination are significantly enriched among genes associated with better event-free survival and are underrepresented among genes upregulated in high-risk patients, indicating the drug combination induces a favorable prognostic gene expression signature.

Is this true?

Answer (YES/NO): YES